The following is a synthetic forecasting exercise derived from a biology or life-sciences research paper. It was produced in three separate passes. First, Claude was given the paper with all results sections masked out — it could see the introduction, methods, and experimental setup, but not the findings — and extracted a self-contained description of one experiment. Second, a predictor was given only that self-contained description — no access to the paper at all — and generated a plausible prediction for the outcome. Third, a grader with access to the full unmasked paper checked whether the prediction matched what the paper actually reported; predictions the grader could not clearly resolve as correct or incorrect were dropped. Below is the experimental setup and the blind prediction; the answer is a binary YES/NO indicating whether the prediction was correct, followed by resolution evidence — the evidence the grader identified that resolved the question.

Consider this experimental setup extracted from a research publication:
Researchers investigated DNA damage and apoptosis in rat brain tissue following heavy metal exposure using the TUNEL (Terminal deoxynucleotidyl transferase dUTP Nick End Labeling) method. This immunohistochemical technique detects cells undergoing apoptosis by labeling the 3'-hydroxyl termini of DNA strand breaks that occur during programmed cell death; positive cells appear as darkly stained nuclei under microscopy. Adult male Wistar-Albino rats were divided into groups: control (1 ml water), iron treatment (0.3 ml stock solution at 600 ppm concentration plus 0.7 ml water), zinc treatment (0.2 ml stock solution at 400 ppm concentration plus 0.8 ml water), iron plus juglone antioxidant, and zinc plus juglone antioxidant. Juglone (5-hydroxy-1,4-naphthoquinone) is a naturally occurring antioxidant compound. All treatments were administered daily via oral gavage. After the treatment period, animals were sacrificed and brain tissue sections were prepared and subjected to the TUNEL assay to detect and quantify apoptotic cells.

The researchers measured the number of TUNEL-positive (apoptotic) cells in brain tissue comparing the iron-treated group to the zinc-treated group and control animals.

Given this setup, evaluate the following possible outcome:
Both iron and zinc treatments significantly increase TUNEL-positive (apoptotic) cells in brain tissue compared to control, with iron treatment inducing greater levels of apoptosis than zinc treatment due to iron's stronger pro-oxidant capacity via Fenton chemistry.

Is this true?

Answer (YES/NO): NO